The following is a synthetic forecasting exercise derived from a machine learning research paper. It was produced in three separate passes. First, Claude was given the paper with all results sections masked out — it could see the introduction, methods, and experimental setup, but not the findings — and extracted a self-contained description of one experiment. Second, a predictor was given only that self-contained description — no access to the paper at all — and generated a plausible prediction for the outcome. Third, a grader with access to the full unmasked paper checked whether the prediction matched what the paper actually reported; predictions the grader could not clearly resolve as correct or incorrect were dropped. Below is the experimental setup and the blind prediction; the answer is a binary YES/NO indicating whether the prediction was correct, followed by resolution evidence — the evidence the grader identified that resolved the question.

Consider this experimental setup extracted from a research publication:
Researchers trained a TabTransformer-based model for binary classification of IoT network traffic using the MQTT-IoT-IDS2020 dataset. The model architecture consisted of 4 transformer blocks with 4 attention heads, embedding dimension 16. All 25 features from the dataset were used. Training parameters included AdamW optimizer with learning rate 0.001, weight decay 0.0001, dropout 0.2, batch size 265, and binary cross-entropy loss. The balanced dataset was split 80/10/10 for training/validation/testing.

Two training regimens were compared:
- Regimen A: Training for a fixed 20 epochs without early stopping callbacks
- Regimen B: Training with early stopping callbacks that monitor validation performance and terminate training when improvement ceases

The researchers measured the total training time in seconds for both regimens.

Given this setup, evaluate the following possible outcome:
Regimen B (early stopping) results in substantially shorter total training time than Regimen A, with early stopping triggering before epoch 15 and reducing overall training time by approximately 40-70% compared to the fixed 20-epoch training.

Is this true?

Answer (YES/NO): NO